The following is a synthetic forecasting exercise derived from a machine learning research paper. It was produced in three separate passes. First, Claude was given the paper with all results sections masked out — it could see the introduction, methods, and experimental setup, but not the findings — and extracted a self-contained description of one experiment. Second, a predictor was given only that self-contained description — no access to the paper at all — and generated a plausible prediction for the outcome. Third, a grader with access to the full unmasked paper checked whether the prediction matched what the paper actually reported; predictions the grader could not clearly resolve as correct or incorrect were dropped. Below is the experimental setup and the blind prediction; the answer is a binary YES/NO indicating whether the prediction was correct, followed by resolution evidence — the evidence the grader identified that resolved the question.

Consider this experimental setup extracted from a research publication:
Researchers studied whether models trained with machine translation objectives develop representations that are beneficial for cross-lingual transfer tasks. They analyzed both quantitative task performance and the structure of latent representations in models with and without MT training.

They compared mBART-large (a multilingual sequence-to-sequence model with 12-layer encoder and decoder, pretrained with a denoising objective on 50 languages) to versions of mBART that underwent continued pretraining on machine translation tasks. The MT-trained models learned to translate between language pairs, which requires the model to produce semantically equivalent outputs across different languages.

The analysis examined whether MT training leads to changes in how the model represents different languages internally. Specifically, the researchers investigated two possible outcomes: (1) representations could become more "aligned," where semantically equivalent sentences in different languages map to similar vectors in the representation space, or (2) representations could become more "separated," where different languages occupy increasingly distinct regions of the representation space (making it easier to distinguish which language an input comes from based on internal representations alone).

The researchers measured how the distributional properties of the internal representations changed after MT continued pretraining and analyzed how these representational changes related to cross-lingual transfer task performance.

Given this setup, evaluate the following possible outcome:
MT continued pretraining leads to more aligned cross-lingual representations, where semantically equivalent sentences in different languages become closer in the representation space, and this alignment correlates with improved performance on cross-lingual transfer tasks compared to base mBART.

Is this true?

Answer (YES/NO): NO